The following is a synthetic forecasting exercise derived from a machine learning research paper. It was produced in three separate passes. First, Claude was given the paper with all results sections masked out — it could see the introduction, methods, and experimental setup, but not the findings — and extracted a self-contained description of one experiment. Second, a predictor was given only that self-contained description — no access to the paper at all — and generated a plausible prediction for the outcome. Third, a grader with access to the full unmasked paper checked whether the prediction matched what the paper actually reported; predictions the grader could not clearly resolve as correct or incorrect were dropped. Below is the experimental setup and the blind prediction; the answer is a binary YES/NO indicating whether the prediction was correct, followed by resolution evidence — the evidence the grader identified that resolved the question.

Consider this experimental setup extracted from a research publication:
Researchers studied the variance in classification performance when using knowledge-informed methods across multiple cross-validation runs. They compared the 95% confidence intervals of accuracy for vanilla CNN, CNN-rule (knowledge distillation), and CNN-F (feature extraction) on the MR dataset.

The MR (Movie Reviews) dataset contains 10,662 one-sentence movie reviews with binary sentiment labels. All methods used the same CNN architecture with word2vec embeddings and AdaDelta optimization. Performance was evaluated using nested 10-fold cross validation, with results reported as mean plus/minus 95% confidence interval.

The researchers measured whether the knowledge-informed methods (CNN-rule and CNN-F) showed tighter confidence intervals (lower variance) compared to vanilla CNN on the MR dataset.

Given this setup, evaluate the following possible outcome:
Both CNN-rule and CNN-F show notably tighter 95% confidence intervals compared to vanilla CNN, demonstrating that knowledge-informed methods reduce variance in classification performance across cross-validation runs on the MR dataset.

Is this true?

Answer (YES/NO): NO